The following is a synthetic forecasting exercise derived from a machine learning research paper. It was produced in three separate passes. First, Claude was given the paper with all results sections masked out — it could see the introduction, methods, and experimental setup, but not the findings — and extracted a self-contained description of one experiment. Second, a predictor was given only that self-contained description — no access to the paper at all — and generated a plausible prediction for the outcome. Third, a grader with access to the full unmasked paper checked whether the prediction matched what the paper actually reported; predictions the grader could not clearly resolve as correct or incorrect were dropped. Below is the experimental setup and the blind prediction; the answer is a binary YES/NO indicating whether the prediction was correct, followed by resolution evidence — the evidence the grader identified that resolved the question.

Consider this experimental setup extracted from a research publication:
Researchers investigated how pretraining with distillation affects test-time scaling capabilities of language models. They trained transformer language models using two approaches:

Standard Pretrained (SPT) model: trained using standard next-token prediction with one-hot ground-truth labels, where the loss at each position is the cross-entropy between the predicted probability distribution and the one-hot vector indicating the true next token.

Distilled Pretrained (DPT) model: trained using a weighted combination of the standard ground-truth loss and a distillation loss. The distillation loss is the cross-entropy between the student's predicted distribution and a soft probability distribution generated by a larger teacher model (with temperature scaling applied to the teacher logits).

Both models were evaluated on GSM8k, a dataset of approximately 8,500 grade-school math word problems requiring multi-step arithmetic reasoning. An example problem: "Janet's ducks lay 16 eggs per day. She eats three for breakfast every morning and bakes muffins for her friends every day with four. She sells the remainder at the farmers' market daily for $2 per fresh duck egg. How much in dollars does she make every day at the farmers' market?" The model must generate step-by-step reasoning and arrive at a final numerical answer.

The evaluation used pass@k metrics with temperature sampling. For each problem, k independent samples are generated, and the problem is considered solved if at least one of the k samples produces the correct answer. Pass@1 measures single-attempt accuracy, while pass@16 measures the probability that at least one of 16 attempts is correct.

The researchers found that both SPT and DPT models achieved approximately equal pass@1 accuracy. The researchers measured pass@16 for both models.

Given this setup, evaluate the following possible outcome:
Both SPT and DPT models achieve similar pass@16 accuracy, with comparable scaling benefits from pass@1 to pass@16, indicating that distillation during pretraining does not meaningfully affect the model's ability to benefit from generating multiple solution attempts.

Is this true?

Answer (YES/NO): NO